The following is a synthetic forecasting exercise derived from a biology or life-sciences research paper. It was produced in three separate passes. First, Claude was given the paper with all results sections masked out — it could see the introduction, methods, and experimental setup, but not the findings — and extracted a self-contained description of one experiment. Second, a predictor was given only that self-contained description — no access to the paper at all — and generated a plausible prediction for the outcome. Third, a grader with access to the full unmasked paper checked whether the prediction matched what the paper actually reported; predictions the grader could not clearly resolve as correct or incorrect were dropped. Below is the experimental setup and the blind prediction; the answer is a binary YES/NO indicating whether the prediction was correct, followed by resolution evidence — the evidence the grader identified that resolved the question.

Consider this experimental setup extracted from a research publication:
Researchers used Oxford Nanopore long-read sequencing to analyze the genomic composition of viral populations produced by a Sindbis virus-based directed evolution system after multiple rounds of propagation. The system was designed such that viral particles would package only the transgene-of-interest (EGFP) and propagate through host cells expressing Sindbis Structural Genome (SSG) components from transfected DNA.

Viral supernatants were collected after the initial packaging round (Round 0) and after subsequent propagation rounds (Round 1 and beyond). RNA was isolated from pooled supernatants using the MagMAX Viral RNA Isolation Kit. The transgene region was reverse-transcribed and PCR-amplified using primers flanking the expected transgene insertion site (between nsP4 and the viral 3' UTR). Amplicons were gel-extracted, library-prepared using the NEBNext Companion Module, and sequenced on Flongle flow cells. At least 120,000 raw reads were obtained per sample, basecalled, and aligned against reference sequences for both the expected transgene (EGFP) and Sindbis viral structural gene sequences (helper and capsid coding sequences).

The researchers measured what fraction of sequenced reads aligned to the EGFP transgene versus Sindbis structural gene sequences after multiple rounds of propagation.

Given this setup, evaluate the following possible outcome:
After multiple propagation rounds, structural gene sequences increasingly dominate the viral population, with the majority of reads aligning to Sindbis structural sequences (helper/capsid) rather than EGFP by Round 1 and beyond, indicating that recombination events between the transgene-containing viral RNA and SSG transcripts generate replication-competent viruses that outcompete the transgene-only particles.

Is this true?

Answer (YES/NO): NO